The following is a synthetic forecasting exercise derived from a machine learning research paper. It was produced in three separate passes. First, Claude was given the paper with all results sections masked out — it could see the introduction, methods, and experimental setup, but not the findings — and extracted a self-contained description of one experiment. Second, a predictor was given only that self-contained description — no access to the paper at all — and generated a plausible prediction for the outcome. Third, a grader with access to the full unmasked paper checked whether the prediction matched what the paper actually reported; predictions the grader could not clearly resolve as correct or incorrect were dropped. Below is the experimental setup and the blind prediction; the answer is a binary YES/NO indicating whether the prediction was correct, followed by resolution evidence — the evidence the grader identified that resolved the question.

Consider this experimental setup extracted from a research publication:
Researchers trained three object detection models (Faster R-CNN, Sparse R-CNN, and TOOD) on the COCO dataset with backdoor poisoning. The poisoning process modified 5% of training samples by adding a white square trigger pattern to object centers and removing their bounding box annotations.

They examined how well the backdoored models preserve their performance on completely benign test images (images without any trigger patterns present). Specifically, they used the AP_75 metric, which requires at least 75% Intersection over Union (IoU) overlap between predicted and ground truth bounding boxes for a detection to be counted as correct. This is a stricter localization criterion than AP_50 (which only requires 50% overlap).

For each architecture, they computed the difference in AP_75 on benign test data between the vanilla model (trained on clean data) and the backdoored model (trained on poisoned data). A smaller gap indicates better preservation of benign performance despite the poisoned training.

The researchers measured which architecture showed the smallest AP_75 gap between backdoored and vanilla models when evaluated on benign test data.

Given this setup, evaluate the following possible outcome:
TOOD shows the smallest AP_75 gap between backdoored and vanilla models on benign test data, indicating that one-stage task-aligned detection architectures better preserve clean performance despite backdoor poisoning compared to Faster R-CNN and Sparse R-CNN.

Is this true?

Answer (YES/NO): NO